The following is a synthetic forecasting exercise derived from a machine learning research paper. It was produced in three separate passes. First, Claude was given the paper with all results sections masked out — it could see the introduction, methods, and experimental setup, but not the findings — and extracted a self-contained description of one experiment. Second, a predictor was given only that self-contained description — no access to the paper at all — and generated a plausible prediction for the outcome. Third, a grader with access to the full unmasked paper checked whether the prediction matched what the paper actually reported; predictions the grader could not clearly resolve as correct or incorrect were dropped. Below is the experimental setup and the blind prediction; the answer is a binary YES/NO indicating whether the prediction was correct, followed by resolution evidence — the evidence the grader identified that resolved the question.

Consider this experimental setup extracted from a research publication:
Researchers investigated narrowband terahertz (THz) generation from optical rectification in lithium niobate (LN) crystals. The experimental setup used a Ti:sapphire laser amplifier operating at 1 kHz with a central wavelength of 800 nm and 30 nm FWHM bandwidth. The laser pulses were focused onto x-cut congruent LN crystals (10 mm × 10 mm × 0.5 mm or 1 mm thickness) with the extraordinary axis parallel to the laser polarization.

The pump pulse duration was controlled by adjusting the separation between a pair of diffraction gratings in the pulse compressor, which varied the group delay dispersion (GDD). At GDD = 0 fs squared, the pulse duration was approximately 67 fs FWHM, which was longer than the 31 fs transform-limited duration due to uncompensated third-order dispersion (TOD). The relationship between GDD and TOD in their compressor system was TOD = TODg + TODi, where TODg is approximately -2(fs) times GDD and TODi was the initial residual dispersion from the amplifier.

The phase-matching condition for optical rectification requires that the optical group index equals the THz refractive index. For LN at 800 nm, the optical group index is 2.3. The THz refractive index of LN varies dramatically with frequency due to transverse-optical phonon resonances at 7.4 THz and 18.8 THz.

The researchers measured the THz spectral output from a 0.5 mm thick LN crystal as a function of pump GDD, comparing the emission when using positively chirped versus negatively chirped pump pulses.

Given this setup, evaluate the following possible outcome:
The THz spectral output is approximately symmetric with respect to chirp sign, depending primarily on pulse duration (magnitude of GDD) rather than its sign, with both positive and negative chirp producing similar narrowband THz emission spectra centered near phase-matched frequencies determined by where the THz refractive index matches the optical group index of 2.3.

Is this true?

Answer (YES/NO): NO